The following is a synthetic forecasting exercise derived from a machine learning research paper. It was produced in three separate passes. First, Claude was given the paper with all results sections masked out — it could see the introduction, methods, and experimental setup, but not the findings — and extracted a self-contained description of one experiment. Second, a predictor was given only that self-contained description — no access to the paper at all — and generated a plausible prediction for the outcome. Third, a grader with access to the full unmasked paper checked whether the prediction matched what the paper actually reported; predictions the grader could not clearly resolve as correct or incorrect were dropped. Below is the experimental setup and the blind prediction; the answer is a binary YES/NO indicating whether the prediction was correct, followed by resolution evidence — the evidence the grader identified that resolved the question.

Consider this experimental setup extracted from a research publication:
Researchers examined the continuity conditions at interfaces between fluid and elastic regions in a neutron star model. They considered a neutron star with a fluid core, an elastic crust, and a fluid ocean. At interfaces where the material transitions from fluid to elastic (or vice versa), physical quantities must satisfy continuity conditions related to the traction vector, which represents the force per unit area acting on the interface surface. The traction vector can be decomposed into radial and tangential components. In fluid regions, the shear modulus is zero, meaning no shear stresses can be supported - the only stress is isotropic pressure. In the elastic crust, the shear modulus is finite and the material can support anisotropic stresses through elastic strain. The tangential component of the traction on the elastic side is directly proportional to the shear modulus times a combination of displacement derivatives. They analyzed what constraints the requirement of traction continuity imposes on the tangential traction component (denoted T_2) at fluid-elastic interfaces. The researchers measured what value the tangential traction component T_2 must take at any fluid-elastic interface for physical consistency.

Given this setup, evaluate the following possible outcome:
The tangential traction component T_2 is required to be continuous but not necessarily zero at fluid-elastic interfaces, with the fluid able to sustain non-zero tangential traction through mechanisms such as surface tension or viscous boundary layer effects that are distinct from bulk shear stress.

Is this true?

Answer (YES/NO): NO